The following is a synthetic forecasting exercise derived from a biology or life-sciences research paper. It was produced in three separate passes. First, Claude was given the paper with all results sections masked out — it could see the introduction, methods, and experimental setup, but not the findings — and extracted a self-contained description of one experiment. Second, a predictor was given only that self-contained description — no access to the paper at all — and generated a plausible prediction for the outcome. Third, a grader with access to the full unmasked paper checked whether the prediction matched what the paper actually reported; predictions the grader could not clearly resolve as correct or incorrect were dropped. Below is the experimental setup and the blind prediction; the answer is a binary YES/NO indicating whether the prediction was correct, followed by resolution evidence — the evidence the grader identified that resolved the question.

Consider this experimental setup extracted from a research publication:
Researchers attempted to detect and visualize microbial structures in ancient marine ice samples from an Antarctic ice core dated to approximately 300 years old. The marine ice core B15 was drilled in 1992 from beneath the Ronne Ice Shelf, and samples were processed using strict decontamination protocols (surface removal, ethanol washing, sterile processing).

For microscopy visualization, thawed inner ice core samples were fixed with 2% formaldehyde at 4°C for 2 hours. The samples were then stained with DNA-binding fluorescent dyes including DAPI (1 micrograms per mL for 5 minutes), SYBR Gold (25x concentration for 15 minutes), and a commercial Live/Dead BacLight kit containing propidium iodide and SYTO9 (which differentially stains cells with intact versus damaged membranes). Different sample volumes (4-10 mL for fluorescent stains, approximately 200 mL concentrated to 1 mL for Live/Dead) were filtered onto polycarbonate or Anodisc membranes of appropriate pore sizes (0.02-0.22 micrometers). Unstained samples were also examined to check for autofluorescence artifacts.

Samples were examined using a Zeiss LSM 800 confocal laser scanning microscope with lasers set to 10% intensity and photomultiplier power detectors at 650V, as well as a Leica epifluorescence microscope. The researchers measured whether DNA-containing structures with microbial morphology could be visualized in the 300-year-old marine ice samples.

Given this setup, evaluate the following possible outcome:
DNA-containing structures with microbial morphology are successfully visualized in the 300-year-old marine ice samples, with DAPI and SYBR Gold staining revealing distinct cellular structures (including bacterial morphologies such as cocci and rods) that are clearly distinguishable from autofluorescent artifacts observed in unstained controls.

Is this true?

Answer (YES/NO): NO